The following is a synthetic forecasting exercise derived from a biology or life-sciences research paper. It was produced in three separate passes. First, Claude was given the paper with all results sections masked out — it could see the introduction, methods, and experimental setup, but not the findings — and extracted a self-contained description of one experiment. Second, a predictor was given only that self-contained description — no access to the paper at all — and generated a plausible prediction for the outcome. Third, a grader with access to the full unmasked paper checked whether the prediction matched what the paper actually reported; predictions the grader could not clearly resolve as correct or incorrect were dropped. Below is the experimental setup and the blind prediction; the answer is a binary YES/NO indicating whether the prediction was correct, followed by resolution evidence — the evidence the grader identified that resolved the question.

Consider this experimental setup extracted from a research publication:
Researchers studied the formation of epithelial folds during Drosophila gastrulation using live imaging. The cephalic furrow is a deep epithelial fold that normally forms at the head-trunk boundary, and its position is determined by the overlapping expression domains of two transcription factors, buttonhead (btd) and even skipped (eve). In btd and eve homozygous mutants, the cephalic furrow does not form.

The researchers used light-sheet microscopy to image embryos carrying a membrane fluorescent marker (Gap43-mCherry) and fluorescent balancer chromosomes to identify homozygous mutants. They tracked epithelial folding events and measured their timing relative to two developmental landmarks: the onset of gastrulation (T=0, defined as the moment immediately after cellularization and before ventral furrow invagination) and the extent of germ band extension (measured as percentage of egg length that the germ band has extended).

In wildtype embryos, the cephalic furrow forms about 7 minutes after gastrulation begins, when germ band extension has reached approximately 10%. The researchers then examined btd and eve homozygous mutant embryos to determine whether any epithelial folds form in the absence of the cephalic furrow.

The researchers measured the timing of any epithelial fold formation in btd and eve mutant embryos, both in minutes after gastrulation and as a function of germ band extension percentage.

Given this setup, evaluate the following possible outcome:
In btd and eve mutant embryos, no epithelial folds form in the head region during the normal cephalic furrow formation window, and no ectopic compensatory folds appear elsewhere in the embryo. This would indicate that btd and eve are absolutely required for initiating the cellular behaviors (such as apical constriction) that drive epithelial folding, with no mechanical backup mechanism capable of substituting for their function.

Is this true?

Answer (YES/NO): NO